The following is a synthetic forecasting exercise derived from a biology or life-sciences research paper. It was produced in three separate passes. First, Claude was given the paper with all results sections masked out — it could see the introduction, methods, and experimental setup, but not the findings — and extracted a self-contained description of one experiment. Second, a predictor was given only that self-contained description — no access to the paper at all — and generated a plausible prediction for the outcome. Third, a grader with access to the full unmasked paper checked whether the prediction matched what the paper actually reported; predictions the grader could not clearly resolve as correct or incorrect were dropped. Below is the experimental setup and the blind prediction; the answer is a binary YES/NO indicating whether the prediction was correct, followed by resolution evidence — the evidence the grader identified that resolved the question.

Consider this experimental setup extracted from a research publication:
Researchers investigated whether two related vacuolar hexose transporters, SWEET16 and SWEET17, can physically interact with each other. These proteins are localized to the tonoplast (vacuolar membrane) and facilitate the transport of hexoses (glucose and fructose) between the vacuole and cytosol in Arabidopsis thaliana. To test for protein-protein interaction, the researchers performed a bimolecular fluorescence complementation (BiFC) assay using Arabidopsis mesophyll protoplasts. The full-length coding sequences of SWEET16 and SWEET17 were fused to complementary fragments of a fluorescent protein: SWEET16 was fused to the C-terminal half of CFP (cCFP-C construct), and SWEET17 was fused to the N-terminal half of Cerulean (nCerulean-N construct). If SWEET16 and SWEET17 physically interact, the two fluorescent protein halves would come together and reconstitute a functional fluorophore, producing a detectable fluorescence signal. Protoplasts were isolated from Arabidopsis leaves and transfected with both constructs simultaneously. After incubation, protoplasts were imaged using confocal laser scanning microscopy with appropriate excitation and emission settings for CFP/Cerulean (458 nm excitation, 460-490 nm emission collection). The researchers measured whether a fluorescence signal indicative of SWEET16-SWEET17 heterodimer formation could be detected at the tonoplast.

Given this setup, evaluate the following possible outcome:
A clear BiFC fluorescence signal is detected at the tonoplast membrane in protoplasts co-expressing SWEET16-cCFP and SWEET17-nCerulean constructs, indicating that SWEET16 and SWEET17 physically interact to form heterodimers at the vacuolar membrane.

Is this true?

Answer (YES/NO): YES